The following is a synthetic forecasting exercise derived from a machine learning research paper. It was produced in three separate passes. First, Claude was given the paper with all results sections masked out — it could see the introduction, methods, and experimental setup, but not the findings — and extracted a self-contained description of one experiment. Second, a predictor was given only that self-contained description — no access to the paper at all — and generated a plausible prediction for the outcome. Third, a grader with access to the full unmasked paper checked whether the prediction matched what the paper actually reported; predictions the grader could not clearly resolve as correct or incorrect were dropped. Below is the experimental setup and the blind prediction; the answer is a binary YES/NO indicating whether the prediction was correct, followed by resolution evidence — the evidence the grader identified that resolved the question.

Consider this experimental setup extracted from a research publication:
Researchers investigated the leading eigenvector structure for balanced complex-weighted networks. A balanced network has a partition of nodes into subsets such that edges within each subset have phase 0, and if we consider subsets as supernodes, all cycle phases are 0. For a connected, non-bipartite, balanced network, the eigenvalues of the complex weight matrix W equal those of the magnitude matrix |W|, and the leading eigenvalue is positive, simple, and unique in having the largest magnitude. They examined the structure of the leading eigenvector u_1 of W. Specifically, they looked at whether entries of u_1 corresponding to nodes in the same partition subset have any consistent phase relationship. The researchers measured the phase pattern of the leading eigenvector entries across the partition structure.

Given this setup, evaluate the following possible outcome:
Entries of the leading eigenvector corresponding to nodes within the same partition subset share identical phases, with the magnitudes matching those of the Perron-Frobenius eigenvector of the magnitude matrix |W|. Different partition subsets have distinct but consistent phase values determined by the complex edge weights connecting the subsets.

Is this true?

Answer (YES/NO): YES